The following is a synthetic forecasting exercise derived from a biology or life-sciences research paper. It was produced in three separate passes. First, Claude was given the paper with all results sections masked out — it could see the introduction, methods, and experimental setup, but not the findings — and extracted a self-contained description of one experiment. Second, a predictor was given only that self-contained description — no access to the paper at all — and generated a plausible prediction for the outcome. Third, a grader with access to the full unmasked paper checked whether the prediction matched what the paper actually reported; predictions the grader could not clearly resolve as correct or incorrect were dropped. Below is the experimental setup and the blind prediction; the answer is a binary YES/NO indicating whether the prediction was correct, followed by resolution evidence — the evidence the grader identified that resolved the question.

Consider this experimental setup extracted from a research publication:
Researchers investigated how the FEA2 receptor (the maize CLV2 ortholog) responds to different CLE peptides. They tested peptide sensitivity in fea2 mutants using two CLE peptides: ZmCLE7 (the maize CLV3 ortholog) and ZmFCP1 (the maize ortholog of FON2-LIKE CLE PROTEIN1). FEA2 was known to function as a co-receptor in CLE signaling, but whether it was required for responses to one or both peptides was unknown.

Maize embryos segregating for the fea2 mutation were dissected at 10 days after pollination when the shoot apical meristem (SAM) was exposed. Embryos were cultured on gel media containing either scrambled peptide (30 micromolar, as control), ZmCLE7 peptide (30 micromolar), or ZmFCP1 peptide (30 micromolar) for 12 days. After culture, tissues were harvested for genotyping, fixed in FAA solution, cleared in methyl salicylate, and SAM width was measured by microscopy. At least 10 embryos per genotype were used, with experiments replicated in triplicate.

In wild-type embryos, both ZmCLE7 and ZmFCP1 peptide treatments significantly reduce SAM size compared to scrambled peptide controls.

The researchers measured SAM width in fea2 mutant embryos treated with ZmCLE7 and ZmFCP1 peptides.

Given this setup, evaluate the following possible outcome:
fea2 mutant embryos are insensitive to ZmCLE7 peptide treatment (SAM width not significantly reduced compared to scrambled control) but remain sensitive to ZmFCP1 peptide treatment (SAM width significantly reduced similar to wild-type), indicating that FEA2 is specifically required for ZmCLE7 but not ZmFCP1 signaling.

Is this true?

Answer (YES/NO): NO